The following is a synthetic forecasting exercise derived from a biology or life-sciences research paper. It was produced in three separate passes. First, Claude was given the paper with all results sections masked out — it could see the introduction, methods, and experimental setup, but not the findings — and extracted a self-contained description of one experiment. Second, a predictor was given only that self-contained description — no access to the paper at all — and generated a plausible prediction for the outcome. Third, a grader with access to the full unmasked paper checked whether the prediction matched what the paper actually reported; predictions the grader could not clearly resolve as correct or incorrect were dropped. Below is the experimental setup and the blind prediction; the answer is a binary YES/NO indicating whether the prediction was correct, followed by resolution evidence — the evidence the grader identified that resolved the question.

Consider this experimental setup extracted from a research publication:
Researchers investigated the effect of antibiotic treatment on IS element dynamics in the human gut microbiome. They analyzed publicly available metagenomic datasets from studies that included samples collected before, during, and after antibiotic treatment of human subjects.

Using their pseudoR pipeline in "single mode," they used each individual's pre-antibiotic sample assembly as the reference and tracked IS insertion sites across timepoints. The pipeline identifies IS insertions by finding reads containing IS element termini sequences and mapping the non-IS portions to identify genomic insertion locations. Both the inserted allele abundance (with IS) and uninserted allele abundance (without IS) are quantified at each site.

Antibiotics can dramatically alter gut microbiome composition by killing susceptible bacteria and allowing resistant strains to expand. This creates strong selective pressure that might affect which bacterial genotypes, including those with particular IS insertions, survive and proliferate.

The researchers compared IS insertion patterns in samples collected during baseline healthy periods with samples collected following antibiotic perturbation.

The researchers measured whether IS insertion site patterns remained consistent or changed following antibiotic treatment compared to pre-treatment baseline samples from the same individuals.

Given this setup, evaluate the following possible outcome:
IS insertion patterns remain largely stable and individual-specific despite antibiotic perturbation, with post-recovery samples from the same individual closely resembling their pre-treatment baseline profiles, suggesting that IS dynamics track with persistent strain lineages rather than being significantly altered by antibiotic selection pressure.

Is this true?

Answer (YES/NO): NO